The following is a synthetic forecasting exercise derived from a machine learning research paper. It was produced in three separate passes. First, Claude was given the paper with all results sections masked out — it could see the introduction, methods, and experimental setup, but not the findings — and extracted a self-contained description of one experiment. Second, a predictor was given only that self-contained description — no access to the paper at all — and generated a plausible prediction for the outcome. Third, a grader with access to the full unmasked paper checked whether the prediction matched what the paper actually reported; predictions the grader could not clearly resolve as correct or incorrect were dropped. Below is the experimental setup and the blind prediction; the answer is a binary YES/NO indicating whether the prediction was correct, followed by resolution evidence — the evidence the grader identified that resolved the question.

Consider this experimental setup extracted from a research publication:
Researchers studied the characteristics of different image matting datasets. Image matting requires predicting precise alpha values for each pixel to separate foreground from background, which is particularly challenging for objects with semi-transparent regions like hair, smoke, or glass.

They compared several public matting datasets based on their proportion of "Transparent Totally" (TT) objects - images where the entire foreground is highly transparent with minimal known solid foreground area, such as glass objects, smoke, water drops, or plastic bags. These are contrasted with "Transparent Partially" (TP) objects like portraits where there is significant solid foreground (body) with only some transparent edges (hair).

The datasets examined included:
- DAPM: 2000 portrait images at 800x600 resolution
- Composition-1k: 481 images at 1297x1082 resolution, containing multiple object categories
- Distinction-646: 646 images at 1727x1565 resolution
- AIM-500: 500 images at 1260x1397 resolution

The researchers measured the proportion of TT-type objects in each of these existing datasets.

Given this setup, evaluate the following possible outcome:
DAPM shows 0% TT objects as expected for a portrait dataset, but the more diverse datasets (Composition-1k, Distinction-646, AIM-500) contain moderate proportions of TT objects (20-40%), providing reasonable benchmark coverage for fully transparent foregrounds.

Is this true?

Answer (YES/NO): NO